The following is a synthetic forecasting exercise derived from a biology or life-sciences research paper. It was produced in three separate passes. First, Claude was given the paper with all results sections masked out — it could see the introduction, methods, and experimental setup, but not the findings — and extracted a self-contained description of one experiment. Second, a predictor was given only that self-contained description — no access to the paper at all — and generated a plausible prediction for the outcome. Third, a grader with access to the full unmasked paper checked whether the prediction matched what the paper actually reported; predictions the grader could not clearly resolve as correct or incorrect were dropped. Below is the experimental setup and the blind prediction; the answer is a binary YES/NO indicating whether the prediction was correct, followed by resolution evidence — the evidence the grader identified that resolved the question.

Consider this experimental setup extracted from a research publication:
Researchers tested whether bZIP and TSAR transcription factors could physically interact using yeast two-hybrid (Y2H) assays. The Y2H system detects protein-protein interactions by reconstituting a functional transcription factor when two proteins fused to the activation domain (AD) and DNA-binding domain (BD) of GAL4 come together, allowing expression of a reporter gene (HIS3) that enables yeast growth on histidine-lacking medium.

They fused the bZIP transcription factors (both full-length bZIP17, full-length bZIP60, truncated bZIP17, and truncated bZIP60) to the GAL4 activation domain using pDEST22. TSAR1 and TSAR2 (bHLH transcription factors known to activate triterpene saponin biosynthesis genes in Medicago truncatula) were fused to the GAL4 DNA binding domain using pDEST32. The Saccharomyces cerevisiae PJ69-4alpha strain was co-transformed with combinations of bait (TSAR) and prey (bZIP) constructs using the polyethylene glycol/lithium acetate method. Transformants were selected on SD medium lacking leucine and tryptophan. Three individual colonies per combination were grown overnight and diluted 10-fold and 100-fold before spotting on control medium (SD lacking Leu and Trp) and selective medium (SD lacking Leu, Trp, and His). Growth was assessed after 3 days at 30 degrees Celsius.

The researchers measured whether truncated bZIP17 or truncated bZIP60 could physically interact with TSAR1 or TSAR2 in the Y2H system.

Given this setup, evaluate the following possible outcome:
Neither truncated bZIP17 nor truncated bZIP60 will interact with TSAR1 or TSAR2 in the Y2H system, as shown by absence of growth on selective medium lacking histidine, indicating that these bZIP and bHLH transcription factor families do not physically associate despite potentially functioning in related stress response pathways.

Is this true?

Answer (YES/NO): NO